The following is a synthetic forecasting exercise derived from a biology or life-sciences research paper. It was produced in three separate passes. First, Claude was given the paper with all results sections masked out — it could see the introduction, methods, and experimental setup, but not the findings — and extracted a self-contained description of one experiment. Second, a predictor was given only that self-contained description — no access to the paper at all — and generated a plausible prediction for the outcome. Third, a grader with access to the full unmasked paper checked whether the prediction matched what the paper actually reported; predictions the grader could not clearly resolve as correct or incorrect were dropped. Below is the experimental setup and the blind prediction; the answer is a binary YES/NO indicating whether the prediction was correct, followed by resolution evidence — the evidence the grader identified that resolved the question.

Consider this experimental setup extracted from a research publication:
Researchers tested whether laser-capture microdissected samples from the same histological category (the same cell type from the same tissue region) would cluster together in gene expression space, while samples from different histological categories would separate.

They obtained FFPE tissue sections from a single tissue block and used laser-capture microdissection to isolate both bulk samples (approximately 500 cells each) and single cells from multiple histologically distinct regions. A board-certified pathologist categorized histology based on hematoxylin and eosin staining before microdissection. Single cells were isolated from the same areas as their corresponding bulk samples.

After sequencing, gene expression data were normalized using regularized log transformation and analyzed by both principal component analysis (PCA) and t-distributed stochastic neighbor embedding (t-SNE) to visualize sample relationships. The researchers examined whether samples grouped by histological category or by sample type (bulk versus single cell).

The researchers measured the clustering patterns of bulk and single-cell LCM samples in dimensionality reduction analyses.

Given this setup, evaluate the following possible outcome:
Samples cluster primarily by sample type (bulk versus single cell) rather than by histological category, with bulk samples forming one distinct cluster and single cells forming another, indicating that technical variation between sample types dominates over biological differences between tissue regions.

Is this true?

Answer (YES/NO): NO